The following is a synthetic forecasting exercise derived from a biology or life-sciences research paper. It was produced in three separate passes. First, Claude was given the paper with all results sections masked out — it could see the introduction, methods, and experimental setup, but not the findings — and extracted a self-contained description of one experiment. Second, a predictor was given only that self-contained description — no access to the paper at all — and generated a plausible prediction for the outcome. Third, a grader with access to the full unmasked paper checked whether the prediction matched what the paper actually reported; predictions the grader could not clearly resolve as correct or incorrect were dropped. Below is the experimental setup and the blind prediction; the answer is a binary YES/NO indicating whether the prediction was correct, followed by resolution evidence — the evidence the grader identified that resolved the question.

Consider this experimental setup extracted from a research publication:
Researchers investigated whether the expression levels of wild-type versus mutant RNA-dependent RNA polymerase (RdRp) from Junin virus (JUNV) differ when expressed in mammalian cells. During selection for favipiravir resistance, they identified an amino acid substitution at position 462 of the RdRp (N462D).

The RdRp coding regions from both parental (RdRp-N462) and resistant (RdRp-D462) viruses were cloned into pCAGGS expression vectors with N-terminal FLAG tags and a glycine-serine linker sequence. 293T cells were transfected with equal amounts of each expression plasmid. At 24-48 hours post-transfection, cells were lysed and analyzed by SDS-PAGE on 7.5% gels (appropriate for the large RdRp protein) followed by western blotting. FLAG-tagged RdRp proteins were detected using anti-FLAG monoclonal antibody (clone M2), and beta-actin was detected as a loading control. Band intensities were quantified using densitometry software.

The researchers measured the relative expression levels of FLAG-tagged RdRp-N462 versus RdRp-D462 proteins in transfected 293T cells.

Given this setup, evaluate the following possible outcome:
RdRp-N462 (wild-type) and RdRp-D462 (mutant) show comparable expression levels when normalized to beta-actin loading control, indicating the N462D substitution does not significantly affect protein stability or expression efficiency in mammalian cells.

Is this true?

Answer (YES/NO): YES